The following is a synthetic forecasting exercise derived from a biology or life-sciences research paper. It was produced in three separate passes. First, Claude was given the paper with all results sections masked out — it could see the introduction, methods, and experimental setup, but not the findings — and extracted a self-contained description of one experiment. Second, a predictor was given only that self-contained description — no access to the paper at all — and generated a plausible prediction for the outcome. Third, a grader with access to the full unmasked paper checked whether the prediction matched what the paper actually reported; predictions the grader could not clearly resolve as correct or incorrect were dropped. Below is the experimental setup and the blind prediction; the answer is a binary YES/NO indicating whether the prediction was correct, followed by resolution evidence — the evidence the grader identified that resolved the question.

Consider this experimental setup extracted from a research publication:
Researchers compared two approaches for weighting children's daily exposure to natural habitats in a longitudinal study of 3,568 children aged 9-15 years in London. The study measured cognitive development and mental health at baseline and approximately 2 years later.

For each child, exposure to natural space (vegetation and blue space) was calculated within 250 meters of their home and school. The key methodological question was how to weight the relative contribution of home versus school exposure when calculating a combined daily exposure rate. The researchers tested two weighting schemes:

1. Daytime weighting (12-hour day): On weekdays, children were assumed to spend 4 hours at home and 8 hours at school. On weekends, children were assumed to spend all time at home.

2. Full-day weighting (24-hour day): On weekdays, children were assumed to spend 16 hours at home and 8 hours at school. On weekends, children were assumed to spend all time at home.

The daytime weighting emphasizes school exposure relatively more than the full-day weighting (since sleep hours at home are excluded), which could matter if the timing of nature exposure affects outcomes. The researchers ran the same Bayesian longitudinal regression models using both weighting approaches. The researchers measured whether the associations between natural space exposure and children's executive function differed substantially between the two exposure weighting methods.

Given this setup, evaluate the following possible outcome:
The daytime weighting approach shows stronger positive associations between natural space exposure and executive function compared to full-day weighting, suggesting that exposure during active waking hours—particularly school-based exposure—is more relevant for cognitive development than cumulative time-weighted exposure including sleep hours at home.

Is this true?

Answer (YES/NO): NO